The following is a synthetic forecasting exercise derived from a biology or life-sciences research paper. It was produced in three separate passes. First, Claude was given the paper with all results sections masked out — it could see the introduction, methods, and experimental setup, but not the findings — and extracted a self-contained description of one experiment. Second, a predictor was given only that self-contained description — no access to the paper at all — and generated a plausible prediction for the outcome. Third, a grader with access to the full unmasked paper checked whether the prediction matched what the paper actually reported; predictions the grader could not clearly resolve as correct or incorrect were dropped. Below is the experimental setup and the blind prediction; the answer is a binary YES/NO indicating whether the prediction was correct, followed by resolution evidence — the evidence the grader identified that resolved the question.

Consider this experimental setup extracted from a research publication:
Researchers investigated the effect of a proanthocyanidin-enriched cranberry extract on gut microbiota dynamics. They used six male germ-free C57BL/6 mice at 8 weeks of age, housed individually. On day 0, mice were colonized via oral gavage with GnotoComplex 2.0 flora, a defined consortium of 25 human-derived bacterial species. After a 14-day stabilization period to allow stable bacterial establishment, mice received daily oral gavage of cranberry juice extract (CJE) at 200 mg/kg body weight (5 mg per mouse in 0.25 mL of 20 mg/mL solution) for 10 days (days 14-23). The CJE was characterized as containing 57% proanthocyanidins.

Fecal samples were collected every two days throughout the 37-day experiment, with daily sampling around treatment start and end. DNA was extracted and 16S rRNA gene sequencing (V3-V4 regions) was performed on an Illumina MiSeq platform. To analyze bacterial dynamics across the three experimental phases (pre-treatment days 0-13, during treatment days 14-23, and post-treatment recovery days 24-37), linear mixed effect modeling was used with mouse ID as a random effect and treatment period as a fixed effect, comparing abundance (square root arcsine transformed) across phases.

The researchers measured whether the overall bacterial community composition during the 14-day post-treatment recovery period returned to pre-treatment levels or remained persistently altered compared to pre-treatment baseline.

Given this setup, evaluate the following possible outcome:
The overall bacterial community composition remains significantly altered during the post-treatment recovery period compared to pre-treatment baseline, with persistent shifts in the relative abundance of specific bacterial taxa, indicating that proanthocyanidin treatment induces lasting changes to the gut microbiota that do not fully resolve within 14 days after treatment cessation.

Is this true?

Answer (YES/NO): NO